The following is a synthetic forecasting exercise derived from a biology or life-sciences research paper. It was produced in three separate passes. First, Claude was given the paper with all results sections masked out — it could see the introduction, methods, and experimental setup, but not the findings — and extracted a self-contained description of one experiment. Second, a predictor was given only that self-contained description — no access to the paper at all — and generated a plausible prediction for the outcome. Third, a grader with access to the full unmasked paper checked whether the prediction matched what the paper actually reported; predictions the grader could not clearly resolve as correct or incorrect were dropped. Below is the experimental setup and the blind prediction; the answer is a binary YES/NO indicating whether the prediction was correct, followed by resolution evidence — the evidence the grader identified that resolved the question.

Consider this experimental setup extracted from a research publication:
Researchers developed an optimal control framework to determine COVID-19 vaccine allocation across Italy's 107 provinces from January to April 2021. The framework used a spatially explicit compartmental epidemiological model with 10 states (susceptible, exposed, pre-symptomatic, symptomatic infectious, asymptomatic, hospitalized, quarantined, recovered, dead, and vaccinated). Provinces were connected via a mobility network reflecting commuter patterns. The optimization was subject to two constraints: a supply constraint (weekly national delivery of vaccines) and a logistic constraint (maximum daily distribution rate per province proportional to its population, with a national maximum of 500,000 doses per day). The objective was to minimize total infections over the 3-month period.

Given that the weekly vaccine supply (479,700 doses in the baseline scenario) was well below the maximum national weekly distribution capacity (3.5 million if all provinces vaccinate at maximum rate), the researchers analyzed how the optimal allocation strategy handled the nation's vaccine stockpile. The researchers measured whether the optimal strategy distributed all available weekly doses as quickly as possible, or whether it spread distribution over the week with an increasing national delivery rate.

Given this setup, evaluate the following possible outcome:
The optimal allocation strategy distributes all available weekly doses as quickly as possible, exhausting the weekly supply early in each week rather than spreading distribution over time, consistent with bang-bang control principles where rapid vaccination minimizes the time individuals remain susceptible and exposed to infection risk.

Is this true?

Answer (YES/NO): NO